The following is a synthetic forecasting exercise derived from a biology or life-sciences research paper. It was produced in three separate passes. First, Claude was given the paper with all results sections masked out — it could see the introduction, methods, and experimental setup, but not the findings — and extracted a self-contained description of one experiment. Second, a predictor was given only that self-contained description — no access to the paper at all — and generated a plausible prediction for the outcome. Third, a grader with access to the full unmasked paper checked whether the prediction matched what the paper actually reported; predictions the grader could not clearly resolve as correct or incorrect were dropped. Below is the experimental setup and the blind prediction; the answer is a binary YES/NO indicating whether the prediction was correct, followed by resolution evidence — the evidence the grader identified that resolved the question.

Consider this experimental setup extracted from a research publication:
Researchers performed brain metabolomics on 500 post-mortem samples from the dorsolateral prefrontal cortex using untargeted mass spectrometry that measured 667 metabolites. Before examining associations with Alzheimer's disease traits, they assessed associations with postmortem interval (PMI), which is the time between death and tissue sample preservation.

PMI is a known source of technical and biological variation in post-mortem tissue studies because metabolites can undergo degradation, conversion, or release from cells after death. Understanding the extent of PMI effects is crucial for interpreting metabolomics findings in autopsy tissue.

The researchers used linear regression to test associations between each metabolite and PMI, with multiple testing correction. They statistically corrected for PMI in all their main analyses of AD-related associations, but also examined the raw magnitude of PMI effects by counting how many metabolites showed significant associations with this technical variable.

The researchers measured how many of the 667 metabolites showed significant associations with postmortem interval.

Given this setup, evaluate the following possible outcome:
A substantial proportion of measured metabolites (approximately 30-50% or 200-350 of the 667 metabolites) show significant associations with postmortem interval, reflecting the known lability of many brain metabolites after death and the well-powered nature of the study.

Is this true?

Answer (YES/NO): YES